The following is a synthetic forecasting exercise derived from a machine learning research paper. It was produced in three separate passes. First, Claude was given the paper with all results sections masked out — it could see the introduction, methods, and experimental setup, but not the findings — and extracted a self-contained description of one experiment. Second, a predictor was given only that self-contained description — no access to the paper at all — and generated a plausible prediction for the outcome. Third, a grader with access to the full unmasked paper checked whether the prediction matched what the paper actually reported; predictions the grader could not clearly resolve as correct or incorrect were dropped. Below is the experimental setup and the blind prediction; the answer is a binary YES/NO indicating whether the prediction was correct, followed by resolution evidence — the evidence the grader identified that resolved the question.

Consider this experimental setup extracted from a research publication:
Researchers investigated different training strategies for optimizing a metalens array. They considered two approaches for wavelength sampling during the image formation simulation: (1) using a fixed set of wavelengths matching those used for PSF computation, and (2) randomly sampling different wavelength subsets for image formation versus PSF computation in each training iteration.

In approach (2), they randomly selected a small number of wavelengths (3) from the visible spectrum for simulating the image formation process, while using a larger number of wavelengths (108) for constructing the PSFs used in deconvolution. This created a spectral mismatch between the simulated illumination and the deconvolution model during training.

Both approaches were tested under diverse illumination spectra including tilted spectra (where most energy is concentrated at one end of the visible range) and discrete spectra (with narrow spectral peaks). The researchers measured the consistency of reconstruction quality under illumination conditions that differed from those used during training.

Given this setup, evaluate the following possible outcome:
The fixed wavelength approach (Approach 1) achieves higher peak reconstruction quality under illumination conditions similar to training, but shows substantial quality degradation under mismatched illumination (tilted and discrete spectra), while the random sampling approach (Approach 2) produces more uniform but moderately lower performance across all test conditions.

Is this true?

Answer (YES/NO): NO